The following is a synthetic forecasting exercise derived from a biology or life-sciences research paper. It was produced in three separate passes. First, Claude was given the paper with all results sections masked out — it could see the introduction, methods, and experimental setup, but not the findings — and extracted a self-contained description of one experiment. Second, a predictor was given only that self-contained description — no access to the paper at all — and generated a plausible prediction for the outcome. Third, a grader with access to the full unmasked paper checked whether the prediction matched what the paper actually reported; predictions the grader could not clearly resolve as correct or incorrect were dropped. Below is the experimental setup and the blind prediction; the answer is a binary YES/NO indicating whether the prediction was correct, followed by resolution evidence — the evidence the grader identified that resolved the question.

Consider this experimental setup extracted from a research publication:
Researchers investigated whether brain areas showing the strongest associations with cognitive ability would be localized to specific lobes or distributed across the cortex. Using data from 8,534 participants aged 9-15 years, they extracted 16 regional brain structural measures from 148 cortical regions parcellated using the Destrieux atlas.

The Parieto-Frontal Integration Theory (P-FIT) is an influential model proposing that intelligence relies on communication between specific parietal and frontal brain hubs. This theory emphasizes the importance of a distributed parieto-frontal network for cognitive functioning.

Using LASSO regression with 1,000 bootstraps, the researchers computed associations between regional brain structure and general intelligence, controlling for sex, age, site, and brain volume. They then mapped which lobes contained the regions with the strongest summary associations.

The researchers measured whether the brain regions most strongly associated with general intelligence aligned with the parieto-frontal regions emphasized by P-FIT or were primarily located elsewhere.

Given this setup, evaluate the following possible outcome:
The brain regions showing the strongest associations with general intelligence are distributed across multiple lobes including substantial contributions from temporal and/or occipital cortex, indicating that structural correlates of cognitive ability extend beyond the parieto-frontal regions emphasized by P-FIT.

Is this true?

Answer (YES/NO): YES